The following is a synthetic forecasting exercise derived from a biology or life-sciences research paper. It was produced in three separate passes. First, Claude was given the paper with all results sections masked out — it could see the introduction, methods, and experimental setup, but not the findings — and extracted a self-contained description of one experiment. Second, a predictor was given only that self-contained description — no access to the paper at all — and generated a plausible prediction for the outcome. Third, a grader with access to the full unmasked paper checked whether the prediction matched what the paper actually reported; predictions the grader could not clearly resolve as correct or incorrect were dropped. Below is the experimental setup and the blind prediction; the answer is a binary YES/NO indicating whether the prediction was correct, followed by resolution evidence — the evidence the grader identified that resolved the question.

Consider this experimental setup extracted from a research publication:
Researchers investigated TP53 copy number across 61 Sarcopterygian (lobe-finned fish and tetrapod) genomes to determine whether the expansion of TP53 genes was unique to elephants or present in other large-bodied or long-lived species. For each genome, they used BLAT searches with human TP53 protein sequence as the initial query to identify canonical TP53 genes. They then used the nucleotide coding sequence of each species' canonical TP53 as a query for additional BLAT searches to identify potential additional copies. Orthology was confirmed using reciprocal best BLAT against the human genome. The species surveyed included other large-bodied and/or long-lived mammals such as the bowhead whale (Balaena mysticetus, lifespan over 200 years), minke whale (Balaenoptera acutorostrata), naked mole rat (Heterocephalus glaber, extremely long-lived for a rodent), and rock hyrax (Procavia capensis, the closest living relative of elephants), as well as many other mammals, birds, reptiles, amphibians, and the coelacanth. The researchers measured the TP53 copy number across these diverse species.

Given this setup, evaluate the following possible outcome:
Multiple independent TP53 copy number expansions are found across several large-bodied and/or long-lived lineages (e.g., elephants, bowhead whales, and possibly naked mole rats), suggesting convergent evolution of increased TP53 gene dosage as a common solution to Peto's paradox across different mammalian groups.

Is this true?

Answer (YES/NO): NO